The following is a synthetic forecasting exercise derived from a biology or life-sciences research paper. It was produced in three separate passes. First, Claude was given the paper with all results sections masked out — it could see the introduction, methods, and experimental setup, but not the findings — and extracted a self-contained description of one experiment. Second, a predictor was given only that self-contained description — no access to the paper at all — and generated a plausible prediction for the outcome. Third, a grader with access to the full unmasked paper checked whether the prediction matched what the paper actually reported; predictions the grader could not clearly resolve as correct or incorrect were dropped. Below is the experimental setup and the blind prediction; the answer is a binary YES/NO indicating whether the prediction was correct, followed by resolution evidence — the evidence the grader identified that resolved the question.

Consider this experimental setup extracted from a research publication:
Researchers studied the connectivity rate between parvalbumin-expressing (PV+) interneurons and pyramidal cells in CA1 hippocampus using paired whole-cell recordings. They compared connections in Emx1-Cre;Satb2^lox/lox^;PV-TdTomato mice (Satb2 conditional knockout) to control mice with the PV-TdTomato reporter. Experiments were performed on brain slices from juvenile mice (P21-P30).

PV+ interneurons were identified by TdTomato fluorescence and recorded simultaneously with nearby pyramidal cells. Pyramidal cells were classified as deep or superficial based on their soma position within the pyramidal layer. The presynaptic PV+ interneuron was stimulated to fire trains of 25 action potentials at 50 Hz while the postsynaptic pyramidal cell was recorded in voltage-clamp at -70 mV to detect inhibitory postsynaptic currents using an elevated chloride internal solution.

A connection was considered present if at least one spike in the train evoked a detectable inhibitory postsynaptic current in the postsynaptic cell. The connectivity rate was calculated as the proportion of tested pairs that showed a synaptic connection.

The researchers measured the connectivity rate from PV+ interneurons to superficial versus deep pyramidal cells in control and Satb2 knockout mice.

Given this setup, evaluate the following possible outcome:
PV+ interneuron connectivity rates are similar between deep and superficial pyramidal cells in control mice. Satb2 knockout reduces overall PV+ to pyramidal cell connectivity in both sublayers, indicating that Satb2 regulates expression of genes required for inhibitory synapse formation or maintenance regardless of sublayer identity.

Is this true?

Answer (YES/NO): NO